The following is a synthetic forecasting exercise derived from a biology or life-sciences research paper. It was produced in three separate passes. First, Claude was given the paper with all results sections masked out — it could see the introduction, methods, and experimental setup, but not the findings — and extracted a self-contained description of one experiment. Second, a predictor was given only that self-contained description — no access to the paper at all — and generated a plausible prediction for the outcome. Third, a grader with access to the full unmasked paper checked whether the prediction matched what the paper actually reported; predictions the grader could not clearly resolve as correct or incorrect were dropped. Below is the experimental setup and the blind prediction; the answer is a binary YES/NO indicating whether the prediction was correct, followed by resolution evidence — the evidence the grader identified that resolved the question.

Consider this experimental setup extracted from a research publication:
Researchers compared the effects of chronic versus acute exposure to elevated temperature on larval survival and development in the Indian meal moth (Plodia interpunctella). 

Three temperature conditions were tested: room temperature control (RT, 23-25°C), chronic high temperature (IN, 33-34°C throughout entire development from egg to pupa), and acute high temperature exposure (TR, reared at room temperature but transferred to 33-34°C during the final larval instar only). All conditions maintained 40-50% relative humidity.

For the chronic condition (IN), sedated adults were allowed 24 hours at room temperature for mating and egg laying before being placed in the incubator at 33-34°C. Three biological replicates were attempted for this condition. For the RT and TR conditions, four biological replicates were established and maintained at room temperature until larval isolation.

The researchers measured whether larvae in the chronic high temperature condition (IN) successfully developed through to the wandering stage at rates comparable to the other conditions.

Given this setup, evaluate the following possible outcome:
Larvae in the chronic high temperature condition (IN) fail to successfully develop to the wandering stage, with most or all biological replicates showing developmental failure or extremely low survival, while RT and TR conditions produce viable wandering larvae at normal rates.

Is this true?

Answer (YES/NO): YES